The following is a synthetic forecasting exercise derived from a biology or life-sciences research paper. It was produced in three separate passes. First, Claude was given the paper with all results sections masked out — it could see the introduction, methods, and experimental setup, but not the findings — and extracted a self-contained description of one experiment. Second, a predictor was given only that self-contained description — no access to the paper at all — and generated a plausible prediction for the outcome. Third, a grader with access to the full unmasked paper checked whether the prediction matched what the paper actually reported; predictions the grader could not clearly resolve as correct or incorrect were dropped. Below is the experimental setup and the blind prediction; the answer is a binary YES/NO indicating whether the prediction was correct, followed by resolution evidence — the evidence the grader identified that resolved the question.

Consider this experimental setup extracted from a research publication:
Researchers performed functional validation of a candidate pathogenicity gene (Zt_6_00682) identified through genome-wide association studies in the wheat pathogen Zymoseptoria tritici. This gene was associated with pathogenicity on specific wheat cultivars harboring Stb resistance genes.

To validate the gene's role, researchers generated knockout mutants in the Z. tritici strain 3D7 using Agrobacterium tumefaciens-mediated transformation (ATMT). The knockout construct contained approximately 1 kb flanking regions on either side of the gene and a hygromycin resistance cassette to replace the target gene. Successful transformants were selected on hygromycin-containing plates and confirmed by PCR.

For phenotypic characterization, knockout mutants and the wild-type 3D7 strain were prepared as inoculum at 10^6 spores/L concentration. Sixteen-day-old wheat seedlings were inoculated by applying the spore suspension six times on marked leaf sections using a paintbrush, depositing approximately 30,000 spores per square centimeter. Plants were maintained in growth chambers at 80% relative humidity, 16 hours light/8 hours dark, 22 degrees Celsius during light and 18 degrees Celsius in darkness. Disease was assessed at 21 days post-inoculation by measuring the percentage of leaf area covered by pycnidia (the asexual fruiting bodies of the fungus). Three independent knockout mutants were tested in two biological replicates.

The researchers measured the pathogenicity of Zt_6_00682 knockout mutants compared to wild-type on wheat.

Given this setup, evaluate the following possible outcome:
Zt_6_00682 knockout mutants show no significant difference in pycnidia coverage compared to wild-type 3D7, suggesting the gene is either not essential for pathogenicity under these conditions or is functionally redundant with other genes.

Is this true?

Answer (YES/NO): NO